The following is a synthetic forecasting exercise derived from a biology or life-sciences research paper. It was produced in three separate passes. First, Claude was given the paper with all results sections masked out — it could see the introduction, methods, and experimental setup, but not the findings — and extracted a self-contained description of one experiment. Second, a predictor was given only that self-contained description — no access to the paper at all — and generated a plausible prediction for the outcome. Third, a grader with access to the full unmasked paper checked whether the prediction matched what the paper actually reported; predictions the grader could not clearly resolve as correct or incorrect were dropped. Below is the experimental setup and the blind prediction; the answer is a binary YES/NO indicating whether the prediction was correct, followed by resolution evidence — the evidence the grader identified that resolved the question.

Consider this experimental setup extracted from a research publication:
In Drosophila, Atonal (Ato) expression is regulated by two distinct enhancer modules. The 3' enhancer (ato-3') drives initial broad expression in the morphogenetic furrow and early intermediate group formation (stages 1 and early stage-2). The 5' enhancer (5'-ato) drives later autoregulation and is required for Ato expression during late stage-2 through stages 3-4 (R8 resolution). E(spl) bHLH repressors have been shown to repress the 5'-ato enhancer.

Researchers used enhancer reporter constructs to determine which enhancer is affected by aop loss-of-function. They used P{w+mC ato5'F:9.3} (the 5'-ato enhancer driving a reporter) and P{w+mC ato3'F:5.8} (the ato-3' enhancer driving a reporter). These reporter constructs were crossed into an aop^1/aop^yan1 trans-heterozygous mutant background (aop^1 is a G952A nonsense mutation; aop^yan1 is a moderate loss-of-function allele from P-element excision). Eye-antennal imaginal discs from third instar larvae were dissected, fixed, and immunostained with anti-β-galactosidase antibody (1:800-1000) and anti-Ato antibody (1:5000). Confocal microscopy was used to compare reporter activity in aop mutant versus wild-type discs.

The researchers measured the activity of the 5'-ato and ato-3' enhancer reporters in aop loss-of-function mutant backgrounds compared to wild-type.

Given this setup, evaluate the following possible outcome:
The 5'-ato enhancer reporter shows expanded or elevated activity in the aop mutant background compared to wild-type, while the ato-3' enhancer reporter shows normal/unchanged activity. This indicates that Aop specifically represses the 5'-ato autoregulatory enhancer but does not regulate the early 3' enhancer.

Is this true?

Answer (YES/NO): NO